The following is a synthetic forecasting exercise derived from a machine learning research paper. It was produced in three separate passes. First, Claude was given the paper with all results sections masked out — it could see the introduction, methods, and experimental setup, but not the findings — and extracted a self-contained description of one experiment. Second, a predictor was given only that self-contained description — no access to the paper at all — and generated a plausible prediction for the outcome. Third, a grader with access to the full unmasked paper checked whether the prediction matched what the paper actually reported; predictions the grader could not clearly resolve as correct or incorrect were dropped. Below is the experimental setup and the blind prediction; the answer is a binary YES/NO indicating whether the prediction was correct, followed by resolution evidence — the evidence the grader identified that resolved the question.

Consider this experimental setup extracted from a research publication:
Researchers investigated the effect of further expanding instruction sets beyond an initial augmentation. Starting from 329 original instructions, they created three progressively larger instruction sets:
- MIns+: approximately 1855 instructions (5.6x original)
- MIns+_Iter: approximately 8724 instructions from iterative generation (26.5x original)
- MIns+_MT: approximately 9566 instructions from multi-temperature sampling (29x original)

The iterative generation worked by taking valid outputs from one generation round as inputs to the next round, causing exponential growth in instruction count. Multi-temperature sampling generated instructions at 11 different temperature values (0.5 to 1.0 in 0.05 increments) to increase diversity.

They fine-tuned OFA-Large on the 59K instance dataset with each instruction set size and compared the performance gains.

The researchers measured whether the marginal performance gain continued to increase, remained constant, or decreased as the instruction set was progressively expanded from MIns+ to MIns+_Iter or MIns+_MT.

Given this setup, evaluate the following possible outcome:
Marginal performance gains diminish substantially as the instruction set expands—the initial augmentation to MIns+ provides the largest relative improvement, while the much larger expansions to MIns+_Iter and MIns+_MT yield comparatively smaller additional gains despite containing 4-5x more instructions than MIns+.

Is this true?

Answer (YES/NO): NO